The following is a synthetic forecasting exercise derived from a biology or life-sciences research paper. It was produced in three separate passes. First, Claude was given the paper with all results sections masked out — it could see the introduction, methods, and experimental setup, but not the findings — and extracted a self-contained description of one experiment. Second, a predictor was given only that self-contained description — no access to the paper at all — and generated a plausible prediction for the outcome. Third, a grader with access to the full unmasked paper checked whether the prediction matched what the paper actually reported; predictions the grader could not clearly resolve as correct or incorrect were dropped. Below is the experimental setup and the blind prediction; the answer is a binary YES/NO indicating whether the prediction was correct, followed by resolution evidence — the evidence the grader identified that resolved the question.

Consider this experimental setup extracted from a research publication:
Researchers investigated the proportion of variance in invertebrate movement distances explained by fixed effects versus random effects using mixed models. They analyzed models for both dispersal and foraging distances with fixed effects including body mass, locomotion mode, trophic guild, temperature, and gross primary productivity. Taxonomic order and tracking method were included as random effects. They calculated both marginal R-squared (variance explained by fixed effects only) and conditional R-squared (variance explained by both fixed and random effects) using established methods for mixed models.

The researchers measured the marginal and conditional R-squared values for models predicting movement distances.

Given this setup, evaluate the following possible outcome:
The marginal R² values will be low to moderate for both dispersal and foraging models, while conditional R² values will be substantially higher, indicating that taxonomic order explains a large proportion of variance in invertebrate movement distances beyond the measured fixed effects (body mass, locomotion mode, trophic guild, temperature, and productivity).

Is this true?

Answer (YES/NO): YES